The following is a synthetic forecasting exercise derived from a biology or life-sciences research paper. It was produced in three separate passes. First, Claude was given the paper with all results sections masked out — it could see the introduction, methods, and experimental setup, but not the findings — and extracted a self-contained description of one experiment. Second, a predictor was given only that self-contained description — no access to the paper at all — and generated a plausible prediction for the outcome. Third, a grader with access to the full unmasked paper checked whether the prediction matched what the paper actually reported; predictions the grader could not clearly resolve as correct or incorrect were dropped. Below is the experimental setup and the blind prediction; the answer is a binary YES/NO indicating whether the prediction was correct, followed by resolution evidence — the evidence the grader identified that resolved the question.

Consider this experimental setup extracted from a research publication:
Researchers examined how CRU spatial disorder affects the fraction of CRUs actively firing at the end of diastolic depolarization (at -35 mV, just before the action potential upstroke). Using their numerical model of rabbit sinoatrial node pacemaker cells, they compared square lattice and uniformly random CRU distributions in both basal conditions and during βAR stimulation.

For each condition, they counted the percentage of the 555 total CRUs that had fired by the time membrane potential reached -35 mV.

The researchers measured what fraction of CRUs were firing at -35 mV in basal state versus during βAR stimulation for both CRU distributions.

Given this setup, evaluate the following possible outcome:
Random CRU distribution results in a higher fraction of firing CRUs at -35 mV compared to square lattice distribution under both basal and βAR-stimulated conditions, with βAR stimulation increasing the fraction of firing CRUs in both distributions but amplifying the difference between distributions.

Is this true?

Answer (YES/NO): NO